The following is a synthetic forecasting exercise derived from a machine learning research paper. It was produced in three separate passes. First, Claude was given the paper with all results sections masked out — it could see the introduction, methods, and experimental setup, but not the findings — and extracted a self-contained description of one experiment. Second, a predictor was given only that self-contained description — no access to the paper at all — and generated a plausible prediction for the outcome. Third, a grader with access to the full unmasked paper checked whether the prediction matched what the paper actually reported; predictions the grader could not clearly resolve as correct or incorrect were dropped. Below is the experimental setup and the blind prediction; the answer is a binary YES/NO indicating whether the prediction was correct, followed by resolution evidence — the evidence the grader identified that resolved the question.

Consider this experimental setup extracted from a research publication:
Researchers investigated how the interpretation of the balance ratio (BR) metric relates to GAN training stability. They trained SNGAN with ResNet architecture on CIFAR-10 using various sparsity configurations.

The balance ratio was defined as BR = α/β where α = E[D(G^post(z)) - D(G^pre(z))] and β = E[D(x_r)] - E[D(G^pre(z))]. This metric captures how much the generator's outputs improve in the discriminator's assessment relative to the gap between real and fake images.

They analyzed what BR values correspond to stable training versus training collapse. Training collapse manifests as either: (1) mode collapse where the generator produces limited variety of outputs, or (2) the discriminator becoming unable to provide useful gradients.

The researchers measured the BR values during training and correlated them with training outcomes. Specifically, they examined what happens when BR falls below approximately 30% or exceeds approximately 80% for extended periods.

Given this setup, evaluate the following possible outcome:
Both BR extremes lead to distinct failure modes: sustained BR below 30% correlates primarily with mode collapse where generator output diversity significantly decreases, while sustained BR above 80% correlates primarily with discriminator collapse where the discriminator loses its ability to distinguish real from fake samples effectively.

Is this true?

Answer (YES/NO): NO